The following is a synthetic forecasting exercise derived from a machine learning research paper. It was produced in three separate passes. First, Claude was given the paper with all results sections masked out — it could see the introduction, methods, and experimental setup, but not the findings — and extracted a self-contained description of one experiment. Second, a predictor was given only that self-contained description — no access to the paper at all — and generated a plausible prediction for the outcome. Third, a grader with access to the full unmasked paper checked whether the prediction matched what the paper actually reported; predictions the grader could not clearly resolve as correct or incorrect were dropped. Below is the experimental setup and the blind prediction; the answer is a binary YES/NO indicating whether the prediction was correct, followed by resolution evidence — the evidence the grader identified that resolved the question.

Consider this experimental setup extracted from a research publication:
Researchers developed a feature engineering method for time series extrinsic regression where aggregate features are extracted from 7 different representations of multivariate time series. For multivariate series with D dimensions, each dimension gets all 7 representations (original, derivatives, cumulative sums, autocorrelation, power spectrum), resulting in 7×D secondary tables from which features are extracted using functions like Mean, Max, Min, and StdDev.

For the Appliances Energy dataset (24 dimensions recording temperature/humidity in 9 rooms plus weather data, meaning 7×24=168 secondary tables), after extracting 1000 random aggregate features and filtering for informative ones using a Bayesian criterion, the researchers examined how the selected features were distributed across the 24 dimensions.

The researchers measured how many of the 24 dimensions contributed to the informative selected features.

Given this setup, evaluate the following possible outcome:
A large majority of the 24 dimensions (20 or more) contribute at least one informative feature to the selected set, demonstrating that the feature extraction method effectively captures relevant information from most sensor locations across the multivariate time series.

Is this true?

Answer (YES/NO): NO